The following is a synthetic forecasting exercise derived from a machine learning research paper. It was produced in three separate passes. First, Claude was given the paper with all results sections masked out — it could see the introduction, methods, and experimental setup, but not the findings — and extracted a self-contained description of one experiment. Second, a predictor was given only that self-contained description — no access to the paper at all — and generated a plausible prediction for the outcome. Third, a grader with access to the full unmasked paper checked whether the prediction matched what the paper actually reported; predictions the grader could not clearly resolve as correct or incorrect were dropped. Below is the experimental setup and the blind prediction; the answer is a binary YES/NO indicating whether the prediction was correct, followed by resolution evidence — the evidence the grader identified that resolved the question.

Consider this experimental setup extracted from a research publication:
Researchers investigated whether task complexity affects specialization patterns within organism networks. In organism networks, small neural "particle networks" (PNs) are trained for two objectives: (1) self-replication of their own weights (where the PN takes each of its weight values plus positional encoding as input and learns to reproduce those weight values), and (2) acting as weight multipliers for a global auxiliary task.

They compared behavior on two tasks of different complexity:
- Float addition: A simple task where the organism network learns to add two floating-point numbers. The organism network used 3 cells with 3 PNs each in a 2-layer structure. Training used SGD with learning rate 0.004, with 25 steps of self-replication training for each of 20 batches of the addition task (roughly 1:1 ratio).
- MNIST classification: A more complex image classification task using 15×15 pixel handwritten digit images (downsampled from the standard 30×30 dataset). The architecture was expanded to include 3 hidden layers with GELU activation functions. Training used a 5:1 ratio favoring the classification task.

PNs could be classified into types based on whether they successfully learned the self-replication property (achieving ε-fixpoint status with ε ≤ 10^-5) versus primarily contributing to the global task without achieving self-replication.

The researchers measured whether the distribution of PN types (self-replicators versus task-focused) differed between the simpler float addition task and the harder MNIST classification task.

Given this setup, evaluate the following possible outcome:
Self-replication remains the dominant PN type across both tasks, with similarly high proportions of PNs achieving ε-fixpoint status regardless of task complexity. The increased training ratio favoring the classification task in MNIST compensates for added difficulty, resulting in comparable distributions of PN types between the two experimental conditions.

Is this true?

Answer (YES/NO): NO